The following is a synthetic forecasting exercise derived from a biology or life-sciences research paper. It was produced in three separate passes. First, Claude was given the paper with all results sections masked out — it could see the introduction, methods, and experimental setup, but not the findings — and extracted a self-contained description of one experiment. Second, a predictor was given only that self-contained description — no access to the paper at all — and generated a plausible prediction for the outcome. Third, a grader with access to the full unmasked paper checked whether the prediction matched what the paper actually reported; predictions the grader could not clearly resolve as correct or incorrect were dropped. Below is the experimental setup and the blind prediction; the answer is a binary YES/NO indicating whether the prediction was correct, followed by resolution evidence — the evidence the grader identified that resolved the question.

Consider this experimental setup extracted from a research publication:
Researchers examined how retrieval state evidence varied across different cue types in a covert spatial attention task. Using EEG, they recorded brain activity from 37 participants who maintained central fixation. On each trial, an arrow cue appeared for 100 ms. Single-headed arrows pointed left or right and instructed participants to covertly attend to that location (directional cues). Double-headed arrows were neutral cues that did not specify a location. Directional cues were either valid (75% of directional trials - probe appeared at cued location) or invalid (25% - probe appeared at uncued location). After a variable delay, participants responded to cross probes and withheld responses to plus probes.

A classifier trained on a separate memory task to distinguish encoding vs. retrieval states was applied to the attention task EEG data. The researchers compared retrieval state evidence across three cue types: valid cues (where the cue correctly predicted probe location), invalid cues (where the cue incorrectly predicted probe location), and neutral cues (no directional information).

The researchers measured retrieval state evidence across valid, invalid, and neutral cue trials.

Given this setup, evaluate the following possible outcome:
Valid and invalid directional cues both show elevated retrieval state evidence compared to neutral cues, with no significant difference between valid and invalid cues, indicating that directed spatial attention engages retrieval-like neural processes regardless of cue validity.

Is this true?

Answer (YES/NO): NO